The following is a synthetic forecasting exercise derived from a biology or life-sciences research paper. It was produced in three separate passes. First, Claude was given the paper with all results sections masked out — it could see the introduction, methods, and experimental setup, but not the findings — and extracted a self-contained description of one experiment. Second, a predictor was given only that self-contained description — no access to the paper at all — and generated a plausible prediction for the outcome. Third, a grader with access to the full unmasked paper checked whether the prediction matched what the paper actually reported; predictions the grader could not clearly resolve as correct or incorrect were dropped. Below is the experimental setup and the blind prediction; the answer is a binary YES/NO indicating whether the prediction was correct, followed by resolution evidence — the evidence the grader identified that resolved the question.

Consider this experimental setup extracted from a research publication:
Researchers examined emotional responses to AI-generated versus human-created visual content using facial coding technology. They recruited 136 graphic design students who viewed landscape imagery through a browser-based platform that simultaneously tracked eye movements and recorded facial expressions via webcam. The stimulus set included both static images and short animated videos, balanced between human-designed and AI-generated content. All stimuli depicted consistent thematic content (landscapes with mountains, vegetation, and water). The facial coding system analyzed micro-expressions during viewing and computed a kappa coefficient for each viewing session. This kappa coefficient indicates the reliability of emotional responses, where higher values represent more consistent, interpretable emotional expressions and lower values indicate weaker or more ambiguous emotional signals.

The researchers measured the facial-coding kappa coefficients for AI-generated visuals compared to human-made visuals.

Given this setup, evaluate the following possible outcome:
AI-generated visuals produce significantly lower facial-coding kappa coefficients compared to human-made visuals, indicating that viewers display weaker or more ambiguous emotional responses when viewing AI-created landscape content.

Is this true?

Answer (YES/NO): NO